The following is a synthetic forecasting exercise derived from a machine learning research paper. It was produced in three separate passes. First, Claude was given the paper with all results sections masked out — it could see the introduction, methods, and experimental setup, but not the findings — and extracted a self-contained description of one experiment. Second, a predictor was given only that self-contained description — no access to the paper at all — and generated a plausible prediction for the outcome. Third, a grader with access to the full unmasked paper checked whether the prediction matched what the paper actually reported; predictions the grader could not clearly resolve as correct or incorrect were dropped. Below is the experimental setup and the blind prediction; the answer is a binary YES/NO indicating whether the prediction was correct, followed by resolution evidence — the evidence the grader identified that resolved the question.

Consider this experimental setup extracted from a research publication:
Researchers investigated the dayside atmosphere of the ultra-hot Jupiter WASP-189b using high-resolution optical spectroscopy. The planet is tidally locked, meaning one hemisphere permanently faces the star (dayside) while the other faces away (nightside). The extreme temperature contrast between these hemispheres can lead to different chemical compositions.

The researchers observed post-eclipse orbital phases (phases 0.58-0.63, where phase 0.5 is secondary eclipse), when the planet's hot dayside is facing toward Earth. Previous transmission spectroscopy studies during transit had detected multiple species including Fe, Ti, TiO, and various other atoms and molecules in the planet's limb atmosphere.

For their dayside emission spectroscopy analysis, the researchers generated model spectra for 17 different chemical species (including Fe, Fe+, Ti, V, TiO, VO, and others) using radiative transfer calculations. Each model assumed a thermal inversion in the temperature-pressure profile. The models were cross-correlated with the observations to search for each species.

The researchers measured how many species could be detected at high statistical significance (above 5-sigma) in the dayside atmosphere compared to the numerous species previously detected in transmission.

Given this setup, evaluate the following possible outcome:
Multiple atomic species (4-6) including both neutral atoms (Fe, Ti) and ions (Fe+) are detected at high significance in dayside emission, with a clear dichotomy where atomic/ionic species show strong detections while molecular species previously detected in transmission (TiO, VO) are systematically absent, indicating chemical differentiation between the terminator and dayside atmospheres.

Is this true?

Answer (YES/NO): NO